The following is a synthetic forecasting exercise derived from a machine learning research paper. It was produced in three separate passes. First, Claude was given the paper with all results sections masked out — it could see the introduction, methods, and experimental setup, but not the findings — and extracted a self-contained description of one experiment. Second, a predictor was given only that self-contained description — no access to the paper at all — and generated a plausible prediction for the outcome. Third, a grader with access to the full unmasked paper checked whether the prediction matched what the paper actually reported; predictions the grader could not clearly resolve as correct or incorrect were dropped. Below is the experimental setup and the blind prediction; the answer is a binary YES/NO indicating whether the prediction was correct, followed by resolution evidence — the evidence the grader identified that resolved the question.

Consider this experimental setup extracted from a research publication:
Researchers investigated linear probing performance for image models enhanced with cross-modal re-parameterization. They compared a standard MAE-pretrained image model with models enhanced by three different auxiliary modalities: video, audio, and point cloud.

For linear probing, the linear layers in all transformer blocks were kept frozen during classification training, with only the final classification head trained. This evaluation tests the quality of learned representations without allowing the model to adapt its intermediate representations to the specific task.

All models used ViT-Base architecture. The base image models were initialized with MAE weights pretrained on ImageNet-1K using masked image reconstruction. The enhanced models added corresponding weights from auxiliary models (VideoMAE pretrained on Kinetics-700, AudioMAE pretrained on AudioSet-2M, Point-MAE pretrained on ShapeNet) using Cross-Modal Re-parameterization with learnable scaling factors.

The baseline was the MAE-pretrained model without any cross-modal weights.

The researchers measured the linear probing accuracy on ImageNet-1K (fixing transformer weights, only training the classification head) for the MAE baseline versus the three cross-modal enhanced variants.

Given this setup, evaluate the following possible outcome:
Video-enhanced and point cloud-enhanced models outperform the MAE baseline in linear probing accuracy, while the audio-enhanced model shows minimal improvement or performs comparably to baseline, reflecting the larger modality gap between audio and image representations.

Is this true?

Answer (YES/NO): NO